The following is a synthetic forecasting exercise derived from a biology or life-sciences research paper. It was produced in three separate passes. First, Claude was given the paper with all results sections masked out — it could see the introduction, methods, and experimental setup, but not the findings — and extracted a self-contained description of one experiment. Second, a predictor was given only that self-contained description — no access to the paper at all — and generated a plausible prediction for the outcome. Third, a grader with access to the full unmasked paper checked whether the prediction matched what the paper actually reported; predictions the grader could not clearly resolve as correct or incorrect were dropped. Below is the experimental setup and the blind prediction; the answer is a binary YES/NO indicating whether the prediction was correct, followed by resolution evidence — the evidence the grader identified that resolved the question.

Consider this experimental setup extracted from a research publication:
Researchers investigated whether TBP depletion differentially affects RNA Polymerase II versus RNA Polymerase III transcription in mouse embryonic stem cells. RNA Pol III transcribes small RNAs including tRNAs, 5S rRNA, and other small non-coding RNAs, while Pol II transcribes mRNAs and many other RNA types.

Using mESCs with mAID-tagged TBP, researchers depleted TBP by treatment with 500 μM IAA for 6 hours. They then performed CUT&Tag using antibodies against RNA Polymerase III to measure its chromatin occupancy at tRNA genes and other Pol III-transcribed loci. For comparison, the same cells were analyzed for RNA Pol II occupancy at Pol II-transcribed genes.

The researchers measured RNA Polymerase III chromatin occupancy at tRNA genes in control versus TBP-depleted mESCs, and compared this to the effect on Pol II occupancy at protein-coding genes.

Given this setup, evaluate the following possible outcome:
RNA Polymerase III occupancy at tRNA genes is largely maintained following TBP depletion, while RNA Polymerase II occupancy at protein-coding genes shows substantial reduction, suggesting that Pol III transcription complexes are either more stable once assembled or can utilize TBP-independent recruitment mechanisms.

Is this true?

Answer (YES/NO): NO